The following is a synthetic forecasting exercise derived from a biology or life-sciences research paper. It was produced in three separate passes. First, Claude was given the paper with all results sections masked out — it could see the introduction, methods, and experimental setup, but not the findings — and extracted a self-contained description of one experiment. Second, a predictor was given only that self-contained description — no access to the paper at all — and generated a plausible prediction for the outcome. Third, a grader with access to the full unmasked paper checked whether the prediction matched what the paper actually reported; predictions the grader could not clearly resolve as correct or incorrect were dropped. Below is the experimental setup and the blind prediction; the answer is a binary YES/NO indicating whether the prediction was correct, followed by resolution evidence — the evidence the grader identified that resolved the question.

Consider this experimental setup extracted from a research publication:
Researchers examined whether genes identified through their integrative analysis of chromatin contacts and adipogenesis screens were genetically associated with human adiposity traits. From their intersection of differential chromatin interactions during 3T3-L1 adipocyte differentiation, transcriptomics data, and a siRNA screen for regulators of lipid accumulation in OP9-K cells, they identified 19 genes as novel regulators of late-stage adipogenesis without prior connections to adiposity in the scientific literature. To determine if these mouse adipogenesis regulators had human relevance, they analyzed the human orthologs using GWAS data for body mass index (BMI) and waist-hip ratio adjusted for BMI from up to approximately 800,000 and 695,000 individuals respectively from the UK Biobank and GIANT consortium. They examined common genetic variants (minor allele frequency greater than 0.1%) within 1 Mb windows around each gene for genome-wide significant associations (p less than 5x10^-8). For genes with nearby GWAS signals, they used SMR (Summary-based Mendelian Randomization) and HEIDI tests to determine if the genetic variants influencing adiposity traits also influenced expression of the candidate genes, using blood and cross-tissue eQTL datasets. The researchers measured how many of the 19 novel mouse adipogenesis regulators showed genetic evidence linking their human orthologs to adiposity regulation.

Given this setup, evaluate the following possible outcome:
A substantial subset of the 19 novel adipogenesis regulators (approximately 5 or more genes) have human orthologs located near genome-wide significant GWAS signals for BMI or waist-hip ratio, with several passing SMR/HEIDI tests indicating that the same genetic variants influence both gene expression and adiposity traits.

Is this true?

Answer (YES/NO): NO